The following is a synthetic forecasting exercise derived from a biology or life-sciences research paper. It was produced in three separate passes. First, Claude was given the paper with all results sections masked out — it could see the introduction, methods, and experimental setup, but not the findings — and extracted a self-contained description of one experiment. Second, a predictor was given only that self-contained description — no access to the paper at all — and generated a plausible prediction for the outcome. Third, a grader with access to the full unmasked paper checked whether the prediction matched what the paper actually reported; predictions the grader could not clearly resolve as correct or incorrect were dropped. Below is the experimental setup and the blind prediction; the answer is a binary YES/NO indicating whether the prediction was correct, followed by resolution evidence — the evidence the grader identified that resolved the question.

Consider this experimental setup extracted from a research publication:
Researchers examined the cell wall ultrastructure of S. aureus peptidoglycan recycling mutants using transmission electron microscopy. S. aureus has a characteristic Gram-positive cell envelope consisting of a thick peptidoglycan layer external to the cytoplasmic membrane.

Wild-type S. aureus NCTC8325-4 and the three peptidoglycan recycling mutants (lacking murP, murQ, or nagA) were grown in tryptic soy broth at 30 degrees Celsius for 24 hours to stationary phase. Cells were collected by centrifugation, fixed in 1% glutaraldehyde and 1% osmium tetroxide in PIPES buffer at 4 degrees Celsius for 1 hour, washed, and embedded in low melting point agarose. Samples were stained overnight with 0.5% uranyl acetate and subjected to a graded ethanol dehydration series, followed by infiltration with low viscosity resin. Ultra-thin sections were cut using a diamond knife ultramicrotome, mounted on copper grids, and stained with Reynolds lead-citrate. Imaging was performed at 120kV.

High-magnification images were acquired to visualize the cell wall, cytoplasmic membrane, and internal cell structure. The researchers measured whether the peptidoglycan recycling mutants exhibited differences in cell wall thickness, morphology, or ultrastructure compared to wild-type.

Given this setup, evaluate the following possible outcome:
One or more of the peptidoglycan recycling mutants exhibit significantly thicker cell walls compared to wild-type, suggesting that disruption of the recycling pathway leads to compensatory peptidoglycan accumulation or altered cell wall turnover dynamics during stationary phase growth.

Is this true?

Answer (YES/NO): NO